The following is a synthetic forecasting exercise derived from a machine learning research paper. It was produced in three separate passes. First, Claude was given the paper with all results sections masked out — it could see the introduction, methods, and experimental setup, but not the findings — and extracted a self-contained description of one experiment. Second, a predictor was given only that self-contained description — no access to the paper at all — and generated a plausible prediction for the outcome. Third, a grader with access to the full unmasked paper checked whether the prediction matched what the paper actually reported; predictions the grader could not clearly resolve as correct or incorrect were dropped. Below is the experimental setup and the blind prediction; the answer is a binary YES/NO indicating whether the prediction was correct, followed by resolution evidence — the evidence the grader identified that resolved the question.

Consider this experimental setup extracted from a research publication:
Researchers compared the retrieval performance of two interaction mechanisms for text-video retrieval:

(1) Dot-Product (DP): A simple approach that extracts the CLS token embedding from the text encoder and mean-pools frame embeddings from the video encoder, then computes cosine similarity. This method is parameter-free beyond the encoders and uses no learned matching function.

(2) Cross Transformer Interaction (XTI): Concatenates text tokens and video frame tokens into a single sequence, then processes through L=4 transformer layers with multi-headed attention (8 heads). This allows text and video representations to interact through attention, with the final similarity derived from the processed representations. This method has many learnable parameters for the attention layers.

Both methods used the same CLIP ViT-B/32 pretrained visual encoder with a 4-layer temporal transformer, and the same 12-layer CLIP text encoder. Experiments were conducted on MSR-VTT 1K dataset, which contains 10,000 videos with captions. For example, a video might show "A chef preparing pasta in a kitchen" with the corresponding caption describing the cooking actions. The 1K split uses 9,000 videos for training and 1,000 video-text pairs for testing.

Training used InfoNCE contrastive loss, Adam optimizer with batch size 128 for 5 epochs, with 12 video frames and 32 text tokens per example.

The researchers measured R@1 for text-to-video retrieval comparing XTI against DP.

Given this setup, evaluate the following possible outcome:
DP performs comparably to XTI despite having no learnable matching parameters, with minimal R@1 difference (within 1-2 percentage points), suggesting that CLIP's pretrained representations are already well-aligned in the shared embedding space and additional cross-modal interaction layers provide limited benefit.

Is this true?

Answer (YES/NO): NO